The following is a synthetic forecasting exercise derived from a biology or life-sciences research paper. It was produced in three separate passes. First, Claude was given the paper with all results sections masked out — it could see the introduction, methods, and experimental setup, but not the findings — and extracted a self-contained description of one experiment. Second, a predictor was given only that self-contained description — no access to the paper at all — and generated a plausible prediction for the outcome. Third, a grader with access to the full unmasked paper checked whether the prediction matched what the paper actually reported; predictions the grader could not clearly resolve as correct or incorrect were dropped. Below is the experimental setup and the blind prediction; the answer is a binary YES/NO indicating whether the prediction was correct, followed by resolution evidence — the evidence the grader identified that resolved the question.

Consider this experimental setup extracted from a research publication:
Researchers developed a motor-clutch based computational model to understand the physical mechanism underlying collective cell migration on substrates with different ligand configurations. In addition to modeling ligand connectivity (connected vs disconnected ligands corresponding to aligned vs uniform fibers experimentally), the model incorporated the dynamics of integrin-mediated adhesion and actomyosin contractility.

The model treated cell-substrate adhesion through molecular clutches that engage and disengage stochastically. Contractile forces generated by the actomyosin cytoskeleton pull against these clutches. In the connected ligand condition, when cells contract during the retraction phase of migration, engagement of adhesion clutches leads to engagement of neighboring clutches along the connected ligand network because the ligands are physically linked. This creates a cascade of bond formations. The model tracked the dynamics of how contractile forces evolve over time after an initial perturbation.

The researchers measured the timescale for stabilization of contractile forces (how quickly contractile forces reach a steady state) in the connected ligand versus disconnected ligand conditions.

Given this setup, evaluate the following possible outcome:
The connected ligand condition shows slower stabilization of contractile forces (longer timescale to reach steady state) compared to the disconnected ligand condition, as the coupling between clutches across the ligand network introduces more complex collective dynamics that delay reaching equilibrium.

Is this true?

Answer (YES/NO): NO